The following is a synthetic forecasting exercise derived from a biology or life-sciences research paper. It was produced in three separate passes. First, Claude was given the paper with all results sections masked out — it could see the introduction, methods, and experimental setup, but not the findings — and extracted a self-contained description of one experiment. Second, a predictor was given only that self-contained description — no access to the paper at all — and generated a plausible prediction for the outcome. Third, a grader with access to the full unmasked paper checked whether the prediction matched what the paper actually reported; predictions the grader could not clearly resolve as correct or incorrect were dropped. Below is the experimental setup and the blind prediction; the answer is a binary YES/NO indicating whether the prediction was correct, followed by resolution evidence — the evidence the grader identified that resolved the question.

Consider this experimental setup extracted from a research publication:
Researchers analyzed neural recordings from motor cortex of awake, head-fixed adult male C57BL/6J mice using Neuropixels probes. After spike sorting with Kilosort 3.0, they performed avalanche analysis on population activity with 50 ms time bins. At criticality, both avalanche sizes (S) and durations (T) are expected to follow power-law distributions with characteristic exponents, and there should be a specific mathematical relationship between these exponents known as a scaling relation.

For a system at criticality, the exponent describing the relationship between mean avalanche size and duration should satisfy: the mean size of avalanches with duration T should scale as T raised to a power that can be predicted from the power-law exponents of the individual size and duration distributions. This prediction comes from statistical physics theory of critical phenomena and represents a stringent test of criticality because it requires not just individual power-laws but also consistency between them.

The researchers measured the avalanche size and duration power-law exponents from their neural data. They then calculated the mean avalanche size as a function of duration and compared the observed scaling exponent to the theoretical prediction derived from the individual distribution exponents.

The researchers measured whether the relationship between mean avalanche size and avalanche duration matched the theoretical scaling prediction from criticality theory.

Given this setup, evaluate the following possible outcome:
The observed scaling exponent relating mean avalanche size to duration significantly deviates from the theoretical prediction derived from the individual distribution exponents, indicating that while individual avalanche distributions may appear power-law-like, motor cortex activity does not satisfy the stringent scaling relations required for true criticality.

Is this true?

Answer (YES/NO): NO